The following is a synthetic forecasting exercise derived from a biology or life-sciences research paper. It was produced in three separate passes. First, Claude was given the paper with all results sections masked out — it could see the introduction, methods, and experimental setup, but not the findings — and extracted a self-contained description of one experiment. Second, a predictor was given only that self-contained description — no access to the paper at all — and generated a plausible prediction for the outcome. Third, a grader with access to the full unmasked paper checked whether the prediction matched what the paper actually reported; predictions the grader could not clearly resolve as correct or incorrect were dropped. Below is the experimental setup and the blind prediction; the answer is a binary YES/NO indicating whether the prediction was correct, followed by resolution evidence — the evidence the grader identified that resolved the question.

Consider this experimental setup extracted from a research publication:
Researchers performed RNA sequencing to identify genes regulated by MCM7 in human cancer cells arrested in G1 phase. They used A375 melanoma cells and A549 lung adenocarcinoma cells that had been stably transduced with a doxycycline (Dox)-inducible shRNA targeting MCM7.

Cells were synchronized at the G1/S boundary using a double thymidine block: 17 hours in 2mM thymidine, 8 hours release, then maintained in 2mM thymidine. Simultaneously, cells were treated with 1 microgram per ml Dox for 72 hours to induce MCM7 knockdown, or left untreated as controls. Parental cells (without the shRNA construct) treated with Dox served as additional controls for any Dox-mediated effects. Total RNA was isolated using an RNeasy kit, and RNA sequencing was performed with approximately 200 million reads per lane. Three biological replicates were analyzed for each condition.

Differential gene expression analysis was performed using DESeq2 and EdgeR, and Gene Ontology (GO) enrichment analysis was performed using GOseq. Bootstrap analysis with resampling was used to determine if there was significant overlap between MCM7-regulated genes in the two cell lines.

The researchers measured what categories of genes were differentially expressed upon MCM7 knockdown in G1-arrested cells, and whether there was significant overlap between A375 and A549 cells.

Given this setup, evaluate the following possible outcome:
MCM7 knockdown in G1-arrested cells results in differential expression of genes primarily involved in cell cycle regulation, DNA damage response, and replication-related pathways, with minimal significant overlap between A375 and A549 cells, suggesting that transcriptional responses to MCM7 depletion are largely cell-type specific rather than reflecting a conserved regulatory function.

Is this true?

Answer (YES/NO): NO